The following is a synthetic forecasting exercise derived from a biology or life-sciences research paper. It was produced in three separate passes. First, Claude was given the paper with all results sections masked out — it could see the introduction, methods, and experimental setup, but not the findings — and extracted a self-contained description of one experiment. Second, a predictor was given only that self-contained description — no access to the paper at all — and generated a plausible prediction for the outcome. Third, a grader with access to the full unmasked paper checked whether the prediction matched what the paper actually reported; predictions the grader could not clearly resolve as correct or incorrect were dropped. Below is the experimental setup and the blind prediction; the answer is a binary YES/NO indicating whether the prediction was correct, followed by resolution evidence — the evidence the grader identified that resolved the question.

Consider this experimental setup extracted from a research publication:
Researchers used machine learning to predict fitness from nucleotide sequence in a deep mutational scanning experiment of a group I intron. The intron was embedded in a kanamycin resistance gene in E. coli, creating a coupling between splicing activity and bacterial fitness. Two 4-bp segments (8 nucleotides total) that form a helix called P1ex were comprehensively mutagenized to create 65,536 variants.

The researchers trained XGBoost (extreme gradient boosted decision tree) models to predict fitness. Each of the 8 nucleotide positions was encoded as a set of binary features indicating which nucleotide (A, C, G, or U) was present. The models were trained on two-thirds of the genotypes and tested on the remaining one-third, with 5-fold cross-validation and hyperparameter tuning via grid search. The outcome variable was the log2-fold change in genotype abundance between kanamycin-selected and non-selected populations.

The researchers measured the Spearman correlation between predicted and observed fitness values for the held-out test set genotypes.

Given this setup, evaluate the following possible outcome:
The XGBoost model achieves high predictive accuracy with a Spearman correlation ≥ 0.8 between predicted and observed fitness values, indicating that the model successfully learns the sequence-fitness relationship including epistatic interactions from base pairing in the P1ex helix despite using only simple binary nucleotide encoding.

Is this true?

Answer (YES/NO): YES